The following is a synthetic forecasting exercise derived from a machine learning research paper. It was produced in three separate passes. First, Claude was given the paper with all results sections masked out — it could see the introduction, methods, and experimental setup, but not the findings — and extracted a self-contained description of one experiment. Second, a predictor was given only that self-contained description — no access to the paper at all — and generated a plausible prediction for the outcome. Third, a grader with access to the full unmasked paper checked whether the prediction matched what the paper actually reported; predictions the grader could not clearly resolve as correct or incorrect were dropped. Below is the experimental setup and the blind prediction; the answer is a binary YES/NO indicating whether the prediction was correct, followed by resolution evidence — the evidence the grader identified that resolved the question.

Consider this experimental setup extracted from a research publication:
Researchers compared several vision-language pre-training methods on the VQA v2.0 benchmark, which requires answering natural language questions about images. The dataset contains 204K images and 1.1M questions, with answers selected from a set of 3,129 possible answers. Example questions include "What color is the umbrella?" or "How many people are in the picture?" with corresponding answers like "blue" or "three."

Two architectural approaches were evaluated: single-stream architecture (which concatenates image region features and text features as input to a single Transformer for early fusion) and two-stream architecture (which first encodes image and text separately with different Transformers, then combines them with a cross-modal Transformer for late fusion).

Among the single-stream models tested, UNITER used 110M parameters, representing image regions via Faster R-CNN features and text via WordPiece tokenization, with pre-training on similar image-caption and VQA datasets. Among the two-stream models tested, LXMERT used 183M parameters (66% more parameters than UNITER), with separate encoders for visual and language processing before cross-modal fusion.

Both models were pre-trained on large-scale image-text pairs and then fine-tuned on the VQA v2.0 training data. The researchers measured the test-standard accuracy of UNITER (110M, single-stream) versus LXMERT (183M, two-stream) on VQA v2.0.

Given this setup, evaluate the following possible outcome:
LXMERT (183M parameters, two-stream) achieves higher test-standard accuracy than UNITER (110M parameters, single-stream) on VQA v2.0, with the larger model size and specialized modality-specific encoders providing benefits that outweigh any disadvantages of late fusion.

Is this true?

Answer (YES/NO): NO